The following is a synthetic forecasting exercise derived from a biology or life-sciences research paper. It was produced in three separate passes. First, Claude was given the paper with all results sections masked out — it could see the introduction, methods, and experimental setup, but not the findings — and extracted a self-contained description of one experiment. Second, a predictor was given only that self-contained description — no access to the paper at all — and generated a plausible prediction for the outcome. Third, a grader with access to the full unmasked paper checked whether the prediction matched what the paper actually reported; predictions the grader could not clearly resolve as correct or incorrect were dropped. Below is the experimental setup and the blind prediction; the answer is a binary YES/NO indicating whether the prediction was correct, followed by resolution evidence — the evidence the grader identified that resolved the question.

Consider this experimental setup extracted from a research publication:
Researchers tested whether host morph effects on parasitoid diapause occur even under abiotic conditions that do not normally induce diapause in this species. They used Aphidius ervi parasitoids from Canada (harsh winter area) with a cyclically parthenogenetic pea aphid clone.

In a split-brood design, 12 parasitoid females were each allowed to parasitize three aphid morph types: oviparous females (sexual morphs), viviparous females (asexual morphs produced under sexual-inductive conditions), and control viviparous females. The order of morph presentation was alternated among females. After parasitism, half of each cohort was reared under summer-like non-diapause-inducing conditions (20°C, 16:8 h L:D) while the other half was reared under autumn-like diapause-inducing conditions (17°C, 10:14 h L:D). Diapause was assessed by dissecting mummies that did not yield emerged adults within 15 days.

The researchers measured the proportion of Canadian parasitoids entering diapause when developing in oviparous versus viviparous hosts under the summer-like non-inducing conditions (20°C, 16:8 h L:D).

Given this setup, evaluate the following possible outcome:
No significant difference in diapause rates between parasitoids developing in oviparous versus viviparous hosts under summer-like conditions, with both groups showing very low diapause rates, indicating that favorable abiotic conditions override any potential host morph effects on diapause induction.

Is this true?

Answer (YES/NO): NO